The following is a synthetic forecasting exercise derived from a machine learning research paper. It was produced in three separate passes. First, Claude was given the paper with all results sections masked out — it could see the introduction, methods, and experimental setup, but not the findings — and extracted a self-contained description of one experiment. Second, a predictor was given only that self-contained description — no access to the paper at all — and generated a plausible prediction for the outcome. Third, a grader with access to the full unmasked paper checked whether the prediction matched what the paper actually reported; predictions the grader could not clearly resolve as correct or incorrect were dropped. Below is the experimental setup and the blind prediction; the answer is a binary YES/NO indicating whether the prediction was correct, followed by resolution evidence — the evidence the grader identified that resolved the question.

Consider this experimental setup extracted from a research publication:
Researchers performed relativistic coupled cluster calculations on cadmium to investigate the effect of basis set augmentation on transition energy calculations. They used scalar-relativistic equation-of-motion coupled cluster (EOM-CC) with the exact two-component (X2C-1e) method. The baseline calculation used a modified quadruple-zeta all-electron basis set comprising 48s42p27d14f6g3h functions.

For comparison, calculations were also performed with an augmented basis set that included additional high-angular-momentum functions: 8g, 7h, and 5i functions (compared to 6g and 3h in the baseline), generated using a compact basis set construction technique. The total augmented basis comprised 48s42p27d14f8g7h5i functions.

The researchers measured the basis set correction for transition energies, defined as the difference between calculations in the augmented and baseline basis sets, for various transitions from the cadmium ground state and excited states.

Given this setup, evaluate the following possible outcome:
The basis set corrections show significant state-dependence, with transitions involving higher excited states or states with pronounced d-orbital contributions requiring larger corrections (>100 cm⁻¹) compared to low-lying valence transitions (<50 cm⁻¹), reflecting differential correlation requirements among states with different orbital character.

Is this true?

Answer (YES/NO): NO